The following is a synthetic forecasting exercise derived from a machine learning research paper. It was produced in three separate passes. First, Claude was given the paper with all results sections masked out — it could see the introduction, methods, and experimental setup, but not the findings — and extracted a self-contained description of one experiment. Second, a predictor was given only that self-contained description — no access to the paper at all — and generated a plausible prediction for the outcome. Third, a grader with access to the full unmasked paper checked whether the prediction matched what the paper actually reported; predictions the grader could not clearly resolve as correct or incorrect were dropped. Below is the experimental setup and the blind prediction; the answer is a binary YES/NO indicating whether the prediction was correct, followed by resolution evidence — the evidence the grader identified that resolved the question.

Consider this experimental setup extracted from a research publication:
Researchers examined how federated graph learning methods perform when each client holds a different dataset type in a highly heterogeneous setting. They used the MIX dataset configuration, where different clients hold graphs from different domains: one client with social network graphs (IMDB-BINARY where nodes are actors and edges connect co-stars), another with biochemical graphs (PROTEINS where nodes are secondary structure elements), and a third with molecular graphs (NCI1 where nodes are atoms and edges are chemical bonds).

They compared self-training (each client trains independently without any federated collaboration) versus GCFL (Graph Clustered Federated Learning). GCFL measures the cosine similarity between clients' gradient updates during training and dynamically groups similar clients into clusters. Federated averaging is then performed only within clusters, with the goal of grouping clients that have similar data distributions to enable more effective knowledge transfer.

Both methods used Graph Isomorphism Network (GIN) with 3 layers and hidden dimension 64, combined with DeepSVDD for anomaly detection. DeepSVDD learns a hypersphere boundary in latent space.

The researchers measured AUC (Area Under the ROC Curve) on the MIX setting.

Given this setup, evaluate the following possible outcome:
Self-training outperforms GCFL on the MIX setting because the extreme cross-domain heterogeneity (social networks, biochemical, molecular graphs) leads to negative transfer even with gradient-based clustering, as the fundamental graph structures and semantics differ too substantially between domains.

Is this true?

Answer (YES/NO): YES